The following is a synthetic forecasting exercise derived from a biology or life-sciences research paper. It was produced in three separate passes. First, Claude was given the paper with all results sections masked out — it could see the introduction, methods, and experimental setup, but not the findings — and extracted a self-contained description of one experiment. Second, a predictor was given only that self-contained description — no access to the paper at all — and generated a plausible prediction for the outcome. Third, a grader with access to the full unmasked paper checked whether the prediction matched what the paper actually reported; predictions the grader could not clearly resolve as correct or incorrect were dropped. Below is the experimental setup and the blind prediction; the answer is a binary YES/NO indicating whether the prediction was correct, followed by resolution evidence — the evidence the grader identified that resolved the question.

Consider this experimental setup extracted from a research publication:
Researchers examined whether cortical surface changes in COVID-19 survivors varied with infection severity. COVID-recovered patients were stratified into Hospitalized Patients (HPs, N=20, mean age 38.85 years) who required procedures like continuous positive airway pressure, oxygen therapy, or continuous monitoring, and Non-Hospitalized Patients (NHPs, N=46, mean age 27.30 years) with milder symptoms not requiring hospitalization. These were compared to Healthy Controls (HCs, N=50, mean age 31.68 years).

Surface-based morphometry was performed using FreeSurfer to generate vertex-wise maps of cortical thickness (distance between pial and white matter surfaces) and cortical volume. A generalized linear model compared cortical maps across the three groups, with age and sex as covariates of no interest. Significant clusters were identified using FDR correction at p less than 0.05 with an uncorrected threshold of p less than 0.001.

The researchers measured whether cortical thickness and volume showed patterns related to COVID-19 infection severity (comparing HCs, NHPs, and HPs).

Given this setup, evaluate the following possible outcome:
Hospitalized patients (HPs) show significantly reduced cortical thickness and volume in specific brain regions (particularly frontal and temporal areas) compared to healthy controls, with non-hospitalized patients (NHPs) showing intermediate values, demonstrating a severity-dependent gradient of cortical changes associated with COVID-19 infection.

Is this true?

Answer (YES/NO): NO